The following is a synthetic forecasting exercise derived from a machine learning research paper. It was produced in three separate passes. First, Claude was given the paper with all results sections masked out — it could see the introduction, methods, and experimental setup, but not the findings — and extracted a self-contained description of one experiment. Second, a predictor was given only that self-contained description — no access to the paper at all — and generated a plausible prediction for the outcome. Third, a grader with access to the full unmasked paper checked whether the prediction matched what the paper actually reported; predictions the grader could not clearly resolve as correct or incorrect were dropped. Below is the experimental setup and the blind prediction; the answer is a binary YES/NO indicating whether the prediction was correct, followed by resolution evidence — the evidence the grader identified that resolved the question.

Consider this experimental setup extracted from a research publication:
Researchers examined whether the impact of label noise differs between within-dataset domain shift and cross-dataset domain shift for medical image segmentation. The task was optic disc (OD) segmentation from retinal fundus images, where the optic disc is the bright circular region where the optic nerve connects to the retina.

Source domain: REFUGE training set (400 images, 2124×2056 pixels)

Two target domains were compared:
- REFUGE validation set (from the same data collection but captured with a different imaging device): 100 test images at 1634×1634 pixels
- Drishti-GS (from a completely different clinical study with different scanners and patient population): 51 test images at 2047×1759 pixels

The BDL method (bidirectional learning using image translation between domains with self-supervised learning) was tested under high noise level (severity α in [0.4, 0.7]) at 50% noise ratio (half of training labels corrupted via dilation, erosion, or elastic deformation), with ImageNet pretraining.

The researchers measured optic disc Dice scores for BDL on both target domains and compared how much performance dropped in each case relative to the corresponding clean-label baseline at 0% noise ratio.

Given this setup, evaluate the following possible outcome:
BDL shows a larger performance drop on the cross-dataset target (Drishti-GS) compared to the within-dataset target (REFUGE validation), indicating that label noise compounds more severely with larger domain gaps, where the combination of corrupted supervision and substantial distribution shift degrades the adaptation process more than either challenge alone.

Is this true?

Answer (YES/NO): YES